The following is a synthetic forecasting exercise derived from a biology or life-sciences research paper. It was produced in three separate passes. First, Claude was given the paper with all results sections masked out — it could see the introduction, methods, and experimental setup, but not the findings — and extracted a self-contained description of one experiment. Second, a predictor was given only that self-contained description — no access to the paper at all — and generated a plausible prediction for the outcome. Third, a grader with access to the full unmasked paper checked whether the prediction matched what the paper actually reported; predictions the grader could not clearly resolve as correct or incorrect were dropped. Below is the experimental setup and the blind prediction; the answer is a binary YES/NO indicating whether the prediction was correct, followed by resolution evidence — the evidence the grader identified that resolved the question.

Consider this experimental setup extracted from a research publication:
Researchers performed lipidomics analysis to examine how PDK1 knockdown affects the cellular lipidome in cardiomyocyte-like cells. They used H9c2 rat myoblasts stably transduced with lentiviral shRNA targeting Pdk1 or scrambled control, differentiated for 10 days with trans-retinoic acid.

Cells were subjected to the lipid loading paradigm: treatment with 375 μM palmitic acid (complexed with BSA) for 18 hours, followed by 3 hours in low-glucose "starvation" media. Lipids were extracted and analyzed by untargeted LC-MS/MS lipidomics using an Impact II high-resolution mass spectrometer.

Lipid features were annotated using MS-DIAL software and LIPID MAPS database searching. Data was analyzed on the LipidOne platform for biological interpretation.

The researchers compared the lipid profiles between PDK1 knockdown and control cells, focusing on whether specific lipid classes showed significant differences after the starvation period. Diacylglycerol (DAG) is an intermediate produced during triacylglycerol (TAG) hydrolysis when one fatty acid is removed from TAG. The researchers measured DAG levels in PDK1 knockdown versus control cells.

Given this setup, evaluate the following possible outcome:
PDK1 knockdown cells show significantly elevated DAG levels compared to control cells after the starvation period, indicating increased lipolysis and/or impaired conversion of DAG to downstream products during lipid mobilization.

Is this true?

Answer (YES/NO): NO